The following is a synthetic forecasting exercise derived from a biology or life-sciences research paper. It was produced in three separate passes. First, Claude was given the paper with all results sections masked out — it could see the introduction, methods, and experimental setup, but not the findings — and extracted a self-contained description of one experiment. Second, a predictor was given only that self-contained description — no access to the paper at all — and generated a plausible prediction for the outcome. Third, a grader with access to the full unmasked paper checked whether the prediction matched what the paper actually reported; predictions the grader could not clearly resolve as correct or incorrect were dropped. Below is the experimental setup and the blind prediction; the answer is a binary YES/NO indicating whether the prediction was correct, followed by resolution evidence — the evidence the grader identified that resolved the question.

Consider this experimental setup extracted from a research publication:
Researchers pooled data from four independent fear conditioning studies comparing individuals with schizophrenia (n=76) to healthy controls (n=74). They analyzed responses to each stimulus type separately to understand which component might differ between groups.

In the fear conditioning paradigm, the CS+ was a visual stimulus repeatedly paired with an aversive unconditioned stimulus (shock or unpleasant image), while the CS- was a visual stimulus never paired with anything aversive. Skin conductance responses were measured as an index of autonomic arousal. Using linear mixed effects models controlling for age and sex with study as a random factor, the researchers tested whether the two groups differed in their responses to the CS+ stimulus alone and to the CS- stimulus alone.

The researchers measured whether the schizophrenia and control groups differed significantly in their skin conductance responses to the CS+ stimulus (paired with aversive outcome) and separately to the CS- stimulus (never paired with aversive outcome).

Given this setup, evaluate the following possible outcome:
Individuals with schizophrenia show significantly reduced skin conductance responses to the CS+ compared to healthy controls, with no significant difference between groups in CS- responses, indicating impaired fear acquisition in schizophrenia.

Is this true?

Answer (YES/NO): NO